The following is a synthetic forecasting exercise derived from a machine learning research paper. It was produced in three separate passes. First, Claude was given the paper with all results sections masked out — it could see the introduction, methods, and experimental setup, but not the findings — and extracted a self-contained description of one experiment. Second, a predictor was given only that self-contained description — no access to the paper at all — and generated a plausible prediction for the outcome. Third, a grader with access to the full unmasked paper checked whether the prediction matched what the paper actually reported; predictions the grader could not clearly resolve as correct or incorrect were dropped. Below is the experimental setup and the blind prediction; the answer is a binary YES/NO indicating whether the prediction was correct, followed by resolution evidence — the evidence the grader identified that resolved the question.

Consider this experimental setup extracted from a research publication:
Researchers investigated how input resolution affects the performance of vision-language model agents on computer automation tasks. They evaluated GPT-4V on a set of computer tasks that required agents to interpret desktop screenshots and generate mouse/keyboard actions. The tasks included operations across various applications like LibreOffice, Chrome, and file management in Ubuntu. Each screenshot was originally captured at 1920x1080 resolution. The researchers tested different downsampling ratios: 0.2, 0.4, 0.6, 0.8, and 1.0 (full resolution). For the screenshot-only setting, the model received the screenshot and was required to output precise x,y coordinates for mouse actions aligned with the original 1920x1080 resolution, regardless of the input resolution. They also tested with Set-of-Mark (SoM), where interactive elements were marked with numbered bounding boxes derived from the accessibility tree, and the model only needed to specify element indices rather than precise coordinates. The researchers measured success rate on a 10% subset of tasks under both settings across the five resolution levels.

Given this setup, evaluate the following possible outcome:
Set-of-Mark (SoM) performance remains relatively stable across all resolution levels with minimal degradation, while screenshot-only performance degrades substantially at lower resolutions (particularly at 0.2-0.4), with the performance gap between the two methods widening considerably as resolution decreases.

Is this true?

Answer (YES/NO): NO